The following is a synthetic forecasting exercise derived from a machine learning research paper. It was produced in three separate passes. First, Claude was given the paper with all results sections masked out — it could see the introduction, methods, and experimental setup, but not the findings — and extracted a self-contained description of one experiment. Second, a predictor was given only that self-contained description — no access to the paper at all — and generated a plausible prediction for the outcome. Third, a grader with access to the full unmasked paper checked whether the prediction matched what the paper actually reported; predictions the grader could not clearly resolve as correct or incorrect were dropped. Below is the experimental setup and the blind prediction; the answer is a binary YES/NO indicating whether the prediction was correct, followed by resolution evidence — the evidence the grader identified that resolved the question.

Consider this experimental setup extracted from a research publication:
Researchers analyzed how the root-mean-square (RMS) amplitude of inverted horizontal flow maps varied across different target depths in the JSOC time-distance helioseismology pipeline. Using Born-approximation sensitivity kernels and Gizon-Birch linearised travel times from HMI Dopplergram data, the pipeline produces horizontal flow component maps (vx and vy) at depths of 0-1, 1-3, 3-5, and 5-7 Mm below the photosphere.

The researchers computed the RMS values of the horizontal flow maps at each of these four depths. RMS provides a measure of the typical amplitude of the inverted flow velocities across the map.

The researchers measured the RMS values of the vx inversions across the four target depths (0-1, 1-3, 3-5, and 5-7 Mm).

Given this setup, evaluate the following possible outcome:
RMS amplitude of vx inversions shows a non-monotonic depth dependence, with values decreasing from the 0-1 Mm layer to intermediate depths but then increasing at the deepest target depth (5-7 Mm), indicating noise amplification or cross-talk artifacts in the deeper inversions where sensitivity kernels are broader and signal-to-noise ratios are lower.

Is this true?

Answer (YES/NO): NO